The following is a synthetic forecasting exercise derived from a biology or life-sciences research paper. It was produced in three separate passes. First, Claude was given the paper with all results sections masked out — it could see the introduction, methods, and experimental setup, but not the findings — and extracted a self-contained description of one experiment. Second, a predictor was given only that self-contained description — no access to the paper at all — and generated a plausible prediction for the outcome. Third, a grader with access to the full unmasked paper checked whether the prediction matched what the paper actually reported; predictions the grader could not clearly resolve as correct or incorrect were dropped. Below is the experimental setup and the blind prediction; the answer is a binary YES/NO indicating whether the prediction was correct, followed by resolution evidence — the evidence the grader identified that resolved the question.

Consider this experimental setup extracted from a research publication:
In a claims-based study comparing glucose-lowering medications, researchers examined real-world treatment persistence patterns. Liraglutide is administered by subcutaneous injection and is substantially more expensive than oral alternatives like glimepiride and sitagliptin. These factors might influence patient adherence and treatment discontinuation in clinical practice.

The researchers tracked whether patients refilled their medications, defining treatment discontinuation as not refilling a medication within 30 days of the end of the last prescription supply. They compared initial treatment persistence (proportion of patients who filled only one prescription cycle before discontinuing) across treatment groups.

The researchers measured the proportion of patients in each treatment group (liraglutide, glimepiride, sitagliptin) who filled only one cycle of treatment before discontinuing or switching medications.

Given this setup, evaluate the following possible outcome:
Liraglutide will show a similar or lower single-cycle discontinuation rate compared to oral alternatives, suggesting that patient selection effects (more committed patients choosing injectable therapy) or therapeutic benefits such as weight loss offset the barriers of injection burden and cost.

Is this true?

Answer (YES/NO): NO